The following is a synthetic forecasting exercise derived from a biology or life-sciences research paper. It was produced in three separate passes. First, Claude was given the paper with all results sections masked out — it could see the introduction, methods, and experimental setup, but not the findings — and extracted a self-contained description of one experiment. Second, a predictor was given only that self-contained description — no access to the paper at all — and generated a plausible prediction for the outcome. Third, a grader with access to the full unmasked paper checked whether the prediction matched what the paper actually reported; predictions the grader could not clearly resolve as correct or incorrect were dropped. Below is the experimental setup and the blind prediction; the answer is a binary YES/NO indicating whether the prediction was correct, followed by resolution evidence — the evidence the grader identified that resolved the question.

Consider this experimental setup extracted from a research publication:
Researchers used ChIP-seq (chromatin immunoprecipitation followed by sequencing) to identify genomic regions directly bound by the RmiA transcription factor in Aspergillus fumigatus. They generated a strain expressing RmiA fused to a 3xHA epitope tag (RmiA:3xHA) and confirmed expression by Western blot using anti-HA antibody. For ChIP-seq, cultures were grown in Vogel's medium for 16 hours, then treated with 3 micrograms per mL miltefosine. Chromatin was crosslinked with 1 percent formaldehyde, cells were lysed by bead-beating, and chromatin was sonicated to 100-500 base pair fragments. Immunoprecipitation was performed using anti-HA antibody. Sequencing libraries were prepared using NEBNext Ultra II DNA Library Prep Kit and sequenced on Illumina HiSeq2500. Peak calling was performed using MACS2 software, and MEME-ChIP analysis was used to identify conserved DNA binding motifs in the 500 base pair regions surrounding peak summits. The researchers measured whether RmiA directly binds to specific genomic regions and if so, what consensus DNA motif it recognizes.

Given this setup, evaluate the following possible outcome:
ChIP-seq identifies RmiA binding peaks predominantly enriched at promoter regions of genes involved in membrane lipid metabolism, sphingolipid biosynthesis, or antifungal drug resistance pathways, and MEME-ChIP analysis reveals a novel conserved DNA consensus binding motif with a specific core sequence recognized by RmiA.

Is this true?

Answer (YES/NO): NO